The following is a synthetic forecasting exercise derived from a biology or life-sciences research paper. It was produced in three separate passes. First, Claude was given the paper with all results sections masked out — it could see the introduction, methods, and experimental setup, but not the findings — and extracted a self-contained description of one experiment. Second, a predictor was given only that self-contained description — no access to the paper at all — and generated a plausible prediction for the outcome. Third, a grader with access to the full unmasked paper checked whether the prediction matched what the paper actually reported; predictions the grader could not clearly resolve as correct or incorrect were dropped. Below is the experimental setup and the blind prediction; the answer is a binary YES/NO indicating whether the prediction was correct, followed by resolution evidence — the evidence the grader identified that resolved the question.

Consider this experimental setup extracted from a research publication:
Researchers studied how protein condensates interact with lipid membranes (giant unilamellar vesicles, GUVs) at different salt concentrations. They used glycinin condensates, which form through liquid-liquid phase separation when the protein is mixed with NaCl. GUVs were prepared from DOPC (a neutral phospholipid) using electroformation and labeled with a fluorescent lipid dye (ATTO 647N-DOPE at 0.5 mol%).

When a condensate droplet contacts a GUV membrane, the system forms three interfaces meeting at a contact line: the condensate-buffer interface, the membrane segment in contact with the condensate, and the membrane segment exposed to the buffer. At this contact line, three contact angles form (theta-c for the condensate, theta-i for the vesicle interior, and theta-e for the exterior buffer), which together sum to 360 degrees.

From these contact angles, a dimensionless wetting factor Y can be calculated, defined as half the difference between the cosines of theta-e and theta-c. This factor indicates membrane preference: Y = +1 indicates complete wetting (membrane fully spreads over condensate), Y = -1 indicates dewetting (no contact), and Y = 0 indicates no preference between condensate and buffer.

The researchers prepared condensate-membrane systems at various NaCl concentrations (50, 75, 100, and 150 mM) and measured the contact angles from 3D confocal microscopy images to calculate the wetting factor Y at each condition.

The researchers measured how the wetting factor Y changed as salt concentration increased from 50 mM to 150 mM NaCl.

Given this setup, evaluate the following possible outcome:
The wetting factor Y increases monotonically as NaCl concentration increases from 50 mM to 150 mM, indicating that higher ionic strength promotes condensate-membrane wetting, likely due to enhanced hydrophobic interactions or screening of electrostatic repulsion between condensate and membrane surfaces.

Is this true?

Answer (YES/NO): YES